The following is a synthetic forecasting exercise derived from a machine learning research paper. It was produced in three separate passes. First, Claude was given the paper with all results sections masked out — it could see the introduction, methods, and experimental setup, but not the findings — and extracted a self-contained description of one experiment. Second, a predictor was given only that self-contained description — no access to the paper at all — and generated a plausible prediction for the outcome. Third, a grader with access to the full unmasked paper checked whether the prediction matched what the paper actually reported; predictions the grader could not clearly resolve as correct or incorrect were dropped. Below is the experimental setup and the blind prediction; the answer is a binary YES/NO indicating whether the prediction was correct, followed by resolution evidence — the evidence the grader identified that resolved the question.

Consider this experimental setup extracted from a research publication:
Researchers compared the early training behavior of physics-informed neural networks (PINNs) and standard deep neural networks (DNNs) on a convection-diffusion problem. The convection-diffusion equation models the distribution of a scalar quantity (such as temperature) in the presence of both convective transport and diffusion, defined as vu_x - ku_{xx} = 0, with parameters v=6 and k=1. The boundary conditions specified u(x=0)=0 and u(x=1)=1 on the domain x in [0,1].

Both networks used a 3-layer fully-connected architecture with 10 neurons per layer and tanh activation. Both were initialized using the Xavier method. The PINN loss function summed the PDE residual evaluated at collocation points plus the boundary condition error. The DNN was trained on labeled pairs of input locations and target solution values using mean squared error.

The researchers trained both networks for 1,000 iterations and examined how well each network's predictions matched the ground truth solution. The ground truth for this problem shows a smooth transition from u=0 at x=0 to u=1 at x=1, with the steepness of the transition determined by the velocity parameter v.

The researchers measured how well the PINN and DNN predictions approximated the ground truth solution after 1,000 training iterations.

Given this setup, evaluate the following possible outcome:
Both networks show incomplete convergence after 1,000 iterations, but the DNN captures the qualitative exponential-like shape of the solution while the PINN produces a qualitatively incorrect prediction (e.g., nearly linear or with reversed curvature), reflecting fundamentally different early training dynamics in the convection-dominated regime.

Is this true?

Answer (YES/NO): NO